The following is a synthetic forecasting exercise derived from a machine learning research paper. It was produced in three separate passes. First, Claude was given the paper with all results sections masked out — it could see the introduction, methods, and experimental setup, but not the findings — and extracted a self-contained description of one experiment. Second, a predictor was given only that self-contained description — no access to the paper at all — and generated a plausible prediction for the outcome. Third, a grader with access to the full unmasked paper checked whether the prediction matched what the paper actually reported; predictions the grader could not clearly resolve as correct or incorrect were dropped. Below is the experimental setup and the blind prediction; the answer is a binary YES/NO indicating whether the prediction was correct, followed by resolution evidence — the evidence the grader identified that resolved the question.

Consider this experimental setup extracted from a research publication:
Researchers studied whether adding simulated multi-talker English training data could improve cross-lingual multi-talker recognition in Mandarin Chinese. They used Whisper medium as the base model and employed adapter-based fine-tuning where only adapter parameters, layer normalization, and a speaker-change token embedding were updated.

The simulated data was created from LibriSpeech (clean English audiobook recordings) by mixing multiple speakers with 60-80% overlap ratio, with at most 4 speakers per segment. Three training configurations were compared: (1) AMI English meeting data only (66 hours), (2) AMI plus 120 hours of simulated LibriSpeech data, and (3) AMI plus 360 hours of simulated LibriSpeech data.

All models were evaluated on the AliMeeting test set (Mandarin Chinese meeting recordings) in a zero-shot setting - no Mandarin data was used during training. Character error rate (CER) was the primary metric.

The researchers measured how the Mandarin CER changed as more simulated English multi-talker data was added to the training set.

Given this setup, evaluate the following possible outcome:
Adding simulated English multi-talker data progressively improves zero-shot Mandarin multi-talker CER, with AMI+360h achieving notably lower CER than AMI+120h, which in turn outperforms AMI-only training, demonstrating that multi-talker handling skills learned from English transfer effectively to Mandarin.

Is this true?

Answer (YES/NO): YES